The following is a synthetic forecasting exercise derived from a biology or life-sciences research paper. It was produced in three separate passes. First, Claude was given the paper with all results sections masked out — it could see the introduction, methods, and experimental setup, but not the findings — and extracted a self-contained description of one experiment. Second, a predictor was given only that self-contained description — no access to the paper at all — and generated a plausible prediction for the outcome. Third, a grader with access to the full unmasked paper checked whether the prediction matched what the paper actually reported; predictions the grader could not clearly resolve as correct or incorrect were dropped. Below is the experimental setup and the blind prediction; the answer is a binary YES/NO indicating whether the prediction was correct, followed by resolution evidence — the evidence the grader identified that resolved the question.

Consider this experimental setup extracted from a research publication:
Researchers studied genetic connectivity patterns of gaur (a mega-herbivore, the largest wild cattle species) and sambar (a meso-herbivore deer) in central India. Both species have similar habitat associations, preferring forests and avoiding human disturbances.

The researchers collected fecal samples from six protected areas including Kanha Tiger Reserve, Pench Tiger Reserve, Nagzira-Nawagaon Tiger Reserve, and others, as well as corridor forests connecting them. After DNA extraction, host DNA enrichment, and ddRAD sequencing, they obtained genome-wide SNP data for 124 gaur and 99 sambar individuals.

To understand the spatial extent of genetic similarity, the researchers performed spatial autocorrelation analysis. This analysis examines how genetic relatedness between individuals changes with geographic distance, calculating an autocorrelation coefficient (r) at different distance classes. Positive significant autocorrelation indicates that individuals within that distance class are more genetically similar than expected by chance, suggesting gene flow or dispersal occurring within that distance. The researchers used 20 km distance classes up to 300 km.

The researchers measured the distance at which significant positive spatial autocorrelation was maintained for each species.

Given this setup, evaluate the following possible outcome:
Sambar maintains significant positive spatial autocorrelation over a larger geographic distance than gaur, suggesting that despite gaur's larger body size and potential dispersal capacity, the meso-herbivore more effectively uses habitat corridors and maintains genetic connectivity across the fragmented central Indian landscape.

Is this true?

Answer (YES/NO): NO